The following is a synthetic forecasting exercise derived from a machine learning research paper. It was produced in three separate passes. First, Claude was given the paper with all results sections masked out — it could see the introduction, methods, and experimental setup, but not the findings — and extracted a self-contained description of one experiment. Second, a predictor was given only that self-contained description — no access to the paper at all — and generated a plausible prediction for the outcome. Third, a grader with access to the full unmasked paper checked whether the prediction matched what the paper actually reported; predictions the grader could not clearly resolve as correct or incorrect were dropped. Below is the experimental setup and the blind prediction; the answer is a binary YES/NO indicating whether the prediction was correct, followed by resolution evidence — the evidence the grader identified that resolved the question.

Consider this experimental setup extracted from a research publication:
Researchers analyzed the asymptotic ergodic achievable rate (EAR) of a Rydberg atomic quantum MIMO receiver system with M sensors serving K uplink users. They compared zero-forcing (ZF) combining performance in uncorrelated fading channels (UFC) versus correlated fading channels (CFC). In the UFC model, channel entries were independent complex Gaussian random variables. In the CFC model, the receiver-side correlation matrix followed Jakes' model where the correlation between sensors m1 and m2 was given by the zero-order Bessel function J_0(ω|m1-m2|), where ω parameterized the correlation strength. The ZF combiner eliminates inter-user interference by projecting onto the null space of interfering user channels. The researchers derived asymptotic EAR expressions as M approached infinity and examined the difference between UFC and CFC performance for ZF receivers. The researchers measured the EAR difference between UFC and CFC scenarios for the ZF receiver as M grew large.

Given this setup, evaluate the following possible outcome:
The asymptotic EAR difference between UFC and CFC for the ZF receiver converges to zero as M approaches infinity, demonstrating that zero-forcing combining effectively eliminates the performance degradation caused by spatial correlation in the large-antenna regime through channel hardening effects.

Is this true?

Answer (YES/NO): YES